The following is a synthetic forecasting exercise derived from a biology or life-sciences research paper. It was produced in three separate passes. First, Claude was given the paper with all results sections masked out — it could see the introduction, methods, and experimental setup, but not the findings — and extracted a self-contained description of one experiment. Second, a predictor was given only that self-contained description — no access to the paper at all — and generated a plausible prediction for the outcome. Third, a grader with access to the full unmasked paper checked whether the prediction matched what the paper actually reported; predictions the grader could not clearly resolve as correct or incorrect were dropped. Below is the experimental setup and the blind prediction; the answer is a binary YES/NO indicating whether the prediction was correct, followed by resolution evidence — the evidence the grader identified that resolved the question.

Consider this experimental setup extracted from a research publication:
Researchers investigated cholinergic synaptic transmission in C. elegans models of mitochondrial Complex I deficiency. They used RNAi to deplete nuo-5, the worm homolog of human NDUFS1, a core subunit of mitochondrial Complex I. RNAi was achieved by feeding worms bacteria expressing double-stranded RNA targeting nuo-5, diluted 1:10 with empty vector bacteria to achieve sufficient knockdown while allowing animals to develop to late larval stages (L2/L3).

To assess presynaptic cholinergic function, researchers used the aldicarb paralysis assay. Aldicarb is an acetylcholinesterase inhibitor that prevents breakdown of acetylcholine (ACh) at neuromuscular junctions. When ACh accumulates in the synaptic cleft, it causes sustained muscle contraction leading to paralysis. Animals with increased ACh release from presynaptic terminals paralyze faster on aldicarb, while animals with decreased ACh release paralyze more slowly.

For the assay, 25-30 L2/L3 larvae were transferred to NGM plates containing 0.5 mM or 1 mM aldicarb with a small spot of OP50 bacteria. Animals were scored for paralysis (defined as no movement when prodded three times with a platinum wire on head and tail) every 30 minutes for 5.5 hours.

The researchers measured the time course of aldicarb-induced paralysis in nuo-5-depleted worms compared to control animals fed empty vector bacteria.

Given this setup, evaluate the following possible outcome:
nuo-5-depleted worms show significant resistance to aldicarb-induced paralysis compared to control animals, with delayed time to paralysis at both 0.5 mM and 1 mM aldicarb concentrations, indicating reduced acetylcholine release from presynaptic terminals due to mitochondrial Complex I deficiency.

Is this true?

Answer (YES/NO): NO